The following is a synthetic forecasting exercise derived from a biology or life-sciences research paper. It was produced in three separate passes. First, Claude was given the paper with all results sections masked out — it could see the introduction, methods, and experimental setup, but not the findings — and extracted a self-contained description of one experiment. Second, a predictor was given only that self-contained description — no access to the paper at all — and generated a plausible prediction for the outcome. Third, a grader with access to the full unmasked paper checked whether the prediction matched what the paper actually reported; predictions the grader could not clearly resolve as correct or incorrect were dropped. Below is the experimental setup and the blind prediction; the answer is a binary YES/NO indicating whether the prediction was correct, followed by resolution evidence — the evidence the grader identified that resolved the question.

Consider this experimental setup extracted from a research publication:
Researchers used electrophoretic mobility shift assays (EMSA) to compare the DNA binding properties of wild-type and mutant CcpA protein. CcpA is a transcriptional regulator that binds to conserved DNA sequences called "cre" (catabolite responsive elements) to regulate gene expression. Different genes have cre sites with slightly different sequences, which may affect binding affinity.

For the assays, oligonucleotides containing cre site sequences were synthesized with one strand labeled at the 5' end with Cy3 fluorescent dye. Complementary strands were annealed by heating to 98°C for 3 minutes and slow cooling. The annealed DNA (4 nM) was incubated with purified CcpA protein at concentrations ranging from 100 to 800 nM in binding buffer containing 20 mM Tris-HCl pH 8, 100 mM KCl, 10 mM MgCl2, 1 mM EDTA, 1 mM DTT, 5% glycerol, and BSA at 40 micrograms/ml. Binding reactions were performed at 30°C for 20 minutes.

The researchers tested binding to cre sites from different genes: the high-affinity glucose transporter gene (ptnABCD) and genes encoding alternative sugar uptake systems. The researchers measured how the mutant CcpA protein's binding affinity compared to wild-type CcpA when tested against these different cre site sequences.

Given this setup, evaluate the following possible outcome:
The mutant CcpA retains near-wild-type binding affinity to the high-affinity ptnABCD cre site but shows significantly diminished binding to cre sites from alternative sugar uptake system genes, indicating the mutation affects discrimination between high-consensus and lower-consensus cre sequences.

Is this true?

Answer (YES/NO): NO